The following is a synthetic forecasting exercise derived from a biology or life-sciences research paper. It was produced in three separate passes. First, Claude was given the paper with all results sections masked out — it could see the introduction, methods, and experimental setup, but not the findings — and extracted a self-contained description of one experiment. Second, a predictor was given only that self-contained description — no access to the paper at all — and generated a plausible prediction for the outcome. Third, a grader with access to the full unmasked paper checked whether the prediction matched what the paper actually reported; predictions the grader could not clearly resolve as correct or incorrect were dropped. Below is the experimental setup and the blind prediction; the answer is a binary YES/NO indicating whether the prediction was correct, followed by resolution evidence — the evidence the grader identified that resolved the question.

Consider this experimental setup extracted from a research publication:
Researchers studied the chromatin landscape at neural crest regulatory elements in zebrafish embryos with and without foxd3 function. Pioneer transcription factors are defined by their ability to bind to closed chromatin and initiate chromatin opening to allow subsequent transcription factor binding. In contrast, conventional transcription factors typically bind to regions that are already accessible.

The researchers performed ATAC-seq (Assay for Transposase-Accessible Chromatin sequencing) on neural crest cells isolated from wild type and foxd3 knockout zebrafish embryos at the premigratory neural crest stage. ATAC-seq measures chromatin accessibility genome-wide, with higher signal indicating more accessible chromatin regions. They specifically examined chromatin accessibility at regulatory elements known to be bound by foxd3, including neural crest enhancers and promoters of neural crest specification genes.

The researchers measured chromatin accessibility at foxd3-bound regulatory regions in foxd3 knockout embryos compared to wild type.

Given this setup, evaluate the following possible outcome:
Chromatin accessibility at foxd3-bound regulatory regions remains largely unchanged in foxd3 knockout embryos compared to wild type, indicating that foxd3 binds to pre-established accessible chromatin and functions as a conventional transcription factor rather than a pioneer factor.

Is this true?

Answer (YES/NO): NO